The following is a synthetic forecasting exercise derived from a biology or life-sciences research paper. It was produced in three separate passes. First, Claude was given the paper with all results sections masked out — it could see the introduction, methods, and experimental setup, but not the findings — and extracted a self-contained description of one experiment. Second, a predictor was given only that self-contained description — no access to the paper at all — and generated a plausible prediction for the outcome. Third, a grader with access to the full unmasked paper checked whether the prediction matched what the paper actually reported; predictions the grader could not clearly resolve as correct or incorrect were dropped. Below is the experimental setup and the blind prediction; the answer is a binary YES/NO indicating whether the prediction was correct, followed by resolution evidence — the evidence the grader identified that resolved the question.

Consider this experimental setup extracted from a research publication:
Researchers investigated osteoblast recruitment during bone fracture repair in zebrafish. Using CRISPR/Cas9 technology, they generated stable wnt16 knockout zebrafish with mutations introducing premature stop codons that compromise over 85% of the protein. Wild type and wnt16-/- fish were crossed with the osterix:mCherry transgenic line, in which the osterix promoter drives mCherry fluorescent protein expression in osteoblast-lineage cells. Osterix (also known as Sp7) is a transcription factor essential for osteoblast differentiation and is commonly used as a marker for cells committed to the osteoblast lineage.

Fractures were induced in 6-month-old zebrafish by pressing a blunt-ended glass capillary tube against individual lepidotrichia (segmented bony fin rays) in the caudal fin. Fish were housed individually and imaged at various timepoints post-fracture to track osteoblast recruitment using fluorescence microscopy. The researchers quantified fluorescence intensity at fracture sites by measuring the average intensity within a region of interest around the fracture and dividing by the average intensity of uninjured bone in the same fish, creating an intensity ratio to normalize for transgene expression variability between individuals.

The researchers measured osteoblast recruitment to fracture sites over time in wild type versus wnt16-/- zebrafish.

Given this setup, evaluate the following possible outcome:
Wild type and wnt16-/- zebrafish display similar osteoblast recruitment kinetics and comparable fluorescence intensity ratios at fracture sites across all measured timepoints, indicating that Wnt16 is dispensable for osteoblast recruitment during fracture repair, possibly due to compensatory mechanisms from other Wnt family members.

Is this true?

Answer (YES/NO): NO